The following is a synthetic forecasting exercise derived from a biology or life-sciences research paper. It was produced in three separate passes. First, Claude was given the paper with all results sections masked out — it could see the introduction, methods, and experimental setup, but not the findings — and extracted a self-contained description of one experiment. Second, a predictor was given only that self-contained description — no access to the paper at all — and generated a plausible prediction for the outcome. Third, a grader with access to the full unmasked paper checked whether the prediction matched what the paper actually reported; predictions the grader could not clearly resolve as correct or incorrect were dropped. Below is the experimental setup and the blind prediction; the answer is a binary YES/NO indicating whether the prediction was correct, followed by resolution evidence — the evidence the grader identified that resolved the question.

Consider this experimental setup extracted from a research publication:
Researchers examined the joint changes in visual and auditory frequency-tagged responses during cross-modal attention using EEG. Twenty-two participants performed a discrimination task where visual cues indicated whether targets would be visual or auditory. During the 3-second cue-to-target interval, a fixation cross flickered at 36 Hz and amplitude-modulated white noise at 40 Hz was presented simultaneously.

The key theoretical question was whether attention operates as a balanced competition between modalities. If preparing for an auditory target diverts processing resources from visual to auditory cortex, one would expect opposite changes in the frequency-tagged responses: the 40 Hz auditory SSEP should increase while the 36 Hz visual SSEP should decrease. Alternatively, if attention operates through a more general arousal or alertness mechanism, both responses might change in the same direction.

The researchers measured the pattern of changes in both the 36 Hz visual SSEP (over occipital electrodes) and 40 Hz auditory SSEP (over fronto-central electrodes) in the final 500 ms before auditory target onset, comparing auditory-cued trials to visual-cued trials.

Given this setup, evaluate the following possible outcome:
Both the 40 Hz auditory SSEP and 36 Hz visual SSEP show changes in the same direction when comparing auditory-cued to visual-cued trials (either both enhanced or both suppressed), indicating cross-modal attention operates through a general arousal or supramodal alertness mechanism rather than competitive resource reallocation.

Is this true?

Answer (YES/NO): YES